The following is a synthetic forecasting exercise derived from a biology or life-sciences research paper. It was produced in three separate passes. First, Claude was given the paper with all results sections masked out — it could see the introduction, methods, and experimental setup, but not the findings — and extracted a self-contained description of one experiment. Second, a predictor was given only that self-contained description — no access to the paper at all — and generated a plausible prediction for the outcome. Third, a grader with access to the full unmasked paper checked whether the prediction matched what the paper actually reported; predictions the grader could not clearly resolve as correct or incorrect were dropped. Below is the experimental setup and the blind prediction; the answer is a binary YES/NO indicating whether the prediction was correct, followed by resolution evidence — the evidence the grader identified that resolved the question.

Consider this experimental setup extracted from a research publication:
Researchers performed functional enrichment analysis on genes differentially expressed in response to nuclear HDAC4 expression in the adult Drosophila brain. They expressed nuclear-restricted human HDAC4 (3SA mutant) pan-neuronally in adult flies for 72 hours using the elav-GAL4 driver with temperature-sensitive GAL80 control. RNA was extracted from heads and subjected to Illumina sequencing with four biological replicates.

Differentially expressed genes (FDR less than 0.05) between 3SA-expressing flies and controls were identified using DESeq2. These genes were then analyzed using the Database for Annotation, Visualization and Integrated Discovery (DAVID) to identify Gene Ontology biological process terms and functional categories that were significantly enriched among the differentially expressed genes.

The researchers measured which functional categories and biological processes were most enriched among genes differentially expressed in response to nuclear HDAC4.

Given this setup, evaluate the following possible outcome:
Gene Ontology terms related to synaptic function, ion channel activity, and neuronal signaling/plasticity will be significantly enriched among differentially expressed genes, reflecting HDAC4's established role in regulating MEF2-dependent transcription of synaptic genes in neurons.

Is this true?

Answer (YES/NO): NO